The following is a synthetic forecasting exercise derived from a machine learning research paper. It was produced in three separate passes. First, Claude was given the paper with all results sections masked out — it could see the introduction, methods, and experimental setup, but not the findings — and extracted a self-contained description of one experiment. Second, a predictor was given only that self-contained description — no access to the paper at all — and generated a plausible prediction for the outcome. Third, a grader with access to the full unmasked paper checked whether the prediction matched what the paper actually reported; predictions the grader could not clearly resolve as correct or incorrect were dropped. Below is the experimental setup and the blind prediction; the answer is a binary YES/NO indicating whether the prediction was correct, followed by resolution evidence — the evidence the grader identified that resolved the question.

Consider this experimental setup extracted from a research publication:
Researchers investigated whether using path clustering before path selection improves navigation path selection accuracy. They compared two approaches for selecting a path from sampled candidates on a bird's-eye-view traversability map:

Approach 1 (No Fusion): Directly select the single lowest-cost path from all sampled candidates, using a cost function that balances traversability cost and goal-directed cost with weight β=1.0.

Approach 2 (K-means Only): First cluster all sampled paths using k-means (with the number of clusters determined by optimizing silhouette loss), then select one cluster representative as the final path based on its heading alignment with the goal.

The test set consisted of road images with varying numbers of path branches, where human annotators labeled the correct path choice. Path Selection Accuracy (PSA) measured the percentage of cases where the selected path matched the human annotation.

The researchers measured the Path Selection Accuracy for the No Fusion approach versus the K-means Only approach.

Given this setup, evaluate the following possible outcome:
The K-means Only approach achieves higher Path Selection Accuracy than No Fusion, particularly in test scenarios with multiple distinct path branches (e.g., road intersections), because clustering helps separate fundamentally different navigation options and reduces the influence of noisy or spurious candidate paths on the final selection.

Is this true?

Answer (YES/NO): YES